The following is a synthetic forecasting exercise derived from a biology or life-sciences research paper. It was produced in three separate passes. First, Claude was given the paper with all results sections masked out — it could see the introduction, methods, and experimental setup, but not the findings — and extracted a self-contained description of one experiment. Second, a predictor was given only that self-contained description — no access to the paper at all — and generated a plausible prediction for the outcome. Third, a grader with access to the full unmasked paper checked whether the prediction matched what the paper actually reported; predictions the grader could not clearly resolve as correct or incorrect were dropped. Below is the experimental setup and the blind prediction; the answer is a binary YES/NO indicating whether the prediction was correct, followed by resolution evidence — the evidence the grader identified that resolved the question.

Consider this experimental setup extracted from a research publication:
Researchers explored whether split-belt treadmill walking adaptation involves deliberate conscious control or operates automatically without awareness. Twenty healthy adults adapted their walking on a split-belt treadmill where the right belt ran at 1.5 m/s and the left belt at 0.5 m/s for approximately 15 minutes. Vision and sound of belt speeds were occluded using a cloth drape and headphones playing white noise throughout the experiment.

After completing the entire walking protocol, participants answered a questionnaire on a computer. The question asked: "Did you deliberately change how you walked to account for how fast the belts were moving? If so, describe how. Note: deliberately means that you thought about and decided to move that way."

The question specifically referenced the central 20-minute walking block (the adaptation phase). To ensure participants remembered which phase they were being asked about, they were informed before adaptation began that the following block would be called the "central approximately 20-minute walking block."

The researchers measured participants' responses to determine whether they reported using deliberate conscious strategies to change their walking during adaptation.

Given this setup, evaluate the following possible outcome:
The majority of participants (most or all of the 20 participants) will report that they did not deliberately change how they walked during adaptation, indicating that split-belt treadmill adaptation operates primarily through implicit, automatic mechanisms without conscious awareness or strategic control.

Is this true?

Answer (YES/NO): NO